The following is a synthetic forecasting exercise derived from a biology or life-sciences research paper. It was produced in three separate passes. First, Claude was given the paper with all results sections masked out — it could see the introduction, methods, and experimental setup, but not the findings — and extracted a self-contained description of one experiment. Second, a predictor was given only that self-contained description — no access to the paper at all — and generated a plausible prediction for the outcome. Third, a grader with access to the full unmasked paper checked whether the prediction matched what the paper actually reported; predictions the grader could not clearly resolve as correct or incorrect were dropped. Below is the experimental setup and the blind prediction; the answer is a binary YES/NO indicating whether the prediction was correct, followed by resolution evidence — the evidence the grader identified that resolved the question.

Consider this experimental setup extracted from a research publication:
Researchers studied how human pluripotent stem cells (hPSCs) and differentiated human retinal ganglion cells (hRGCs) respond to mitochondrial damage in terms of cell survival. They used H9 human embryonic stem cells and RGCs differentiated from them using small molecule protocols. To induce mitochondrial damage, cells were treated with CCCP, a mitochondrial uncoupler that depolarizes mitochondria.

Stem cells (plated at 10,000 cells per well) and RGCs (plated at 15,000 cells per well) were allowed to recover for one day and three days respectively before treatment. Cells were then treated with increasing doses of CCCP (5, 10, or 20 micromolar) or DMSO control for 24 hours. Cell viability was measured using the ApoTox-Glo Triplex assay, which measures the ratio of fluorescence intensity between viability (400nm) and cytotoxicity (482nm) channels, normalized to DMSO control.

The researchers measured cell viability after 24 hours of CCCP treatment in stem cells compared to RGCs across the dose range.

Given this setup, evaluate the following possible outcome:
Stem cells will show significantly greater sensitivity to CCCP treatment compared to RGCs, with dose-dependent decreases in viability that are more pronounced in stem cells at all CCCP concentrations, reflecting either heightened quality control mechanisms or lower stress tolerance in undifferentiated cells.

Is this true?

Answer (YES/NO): NO